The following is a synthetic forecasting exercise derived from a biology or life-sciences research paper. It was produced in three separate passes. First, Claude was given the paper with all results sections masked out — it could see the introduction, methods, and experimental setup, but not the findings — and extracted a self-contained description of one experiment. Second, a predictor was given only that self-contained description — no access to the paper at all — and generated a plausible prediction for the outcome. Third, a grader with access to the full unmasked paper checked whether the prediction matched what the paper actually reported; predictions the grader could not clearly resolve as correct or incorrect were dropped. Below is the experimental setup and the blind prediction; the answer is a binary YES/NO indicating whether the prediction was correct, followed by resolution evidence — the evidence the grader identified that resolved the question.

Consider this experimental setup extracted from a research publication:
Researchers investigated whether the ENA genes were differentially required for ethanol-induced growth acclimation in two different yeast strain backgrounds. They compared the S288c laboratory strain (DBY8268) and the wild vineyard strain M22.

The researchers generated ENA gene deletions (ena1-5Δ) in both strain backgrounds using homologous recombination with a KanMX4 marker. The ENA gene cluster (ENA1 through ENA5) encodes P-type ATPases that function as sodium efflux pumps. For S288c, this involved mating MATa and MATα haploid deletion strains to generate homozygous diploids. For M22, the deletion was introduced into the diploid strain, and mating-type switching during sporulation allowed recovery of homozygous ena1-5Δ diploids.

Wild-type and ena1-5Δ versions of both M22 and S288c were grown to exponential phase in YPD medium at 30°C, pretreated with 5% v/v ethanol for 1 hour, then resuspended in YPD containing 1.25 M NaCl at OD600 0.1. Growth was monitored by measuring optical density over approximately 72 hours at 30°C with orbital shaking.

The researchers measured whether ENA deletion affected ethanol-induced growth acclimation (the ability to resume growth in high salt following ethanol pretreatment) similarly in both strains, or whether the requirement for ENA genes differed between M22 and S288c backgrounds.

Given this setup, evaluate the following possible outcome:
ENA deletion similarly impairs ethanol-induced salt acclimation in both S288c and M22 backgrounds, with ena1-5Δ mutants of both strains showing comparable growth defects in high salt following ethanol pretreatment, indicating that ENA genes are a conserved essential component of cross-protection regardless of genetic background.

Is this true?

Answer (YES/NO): YES